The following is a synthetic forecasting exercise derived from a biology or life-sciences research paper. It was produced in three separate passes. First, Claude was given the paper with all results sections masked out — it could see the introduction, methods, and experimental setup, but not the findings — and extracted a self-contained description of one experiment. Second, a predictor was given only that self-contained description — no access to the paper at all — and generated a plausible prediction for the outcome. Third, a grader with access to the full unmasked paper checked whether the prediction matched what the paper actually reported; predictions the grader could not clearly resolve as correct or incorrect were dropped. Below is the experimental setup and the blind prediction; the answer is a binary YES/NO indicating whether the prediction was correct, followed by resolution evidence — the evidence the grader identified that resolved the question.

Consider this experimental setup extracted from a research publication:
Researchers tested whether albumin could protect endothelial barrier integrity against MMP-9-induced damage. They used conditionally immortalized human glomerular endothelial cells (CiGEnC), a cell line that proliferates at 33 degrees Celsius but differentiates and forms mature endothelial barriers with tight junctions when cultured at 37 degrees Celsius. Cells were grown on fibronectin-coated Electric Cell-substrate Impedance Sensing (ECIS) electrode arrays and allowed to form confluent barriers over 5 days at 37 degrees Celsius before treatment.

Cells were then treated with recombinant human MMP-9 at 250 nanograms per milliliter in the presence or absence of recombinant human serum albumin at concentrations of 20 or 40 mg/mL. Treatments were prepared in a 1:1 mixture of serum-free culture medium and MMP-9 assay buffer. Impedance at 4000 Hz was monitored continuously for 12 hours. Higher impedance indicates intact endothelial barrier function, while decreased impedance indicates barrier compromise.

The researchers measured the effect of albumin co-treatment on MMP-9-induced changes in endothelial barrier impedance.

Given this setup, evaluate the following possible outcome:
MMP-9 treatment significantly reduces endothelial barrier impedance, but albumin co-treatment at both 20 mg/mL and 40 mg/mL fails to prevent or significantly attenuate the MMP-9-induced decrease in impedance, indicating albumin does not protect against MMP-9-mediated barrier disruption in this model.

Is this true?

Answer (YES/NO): NO